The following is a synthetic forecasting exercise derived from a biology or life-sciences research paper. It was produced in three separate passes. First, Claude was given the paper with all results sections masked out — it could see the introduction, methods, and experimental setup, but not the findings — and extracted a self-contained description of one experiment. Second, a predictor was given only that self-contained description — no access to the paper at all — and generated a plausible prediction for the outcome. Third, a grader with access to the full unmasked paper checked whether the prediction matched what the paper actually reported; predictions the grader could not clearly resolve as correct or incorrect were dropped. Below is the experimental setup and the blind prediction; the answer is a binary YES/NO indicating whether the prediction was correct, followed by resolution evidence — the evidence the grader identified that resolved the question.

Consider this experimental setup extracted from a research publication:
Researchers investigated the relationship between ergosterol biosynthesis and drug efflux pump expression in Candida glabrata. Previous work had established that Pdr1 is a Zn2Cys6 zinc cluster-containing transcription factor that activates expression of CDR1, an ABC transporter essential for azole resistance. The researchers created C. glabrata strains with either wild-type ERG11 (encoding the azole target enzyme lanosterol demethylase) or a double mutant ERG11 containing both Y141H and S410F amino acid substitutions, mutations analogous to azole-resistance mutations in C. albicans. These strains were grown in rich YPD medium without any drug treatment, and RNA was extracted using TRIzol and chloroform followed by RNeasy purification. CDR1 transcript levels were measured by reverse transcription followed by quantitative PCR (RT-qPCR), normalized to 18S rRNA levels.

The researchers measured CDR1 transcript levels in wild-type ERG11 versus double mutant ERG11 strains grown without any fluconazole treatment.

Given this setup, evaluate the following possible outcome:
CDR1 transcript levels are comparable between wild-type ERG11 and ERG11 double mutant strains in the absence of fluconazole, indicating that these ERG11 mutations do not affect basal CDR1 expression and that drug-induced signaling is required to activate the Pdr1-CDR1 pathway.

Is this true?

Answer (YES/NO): NO